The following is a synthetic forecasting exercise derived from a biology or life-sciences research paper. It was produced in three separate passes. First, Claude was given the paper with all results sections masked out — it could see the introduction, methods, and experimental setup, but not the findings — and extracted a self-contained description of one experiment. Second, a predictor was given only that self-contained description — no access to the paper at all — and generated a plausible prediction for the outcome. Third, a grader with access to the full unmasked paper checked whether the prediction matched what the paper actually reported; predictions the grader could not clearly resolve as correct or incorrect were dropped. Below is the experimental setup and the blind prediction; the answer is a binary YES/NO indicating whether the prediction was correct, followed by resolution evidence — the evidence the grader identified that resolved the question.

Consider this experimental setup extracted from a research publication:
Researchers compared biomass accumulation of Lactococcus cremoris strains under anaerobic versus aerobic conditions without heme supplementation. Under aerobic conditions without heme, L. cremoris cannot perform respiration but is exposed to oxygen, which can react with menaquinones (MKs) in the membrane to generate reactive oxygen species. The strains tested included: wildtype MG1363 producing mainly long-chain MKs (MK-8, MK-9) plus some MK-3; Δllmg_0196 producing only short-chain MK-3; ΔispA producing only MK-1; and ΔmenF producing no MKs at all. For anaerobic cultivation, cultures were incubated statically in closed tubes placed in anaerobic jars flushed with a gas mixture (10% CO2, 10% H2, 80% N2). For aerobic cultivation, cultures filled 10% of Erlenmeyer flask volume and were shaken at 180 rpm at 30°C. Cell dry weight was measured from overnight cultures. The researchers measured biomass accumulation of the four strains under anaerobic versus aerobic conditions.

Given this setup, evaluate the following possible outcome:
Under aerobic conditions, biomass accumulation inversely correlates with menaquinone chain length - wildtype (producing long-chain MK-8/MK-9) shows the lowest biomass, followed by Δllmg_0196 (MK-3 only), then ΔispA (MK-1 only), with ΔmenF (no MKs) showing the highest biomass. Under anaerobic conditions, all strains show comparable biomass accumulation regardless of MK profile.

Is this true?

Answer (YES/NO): NO